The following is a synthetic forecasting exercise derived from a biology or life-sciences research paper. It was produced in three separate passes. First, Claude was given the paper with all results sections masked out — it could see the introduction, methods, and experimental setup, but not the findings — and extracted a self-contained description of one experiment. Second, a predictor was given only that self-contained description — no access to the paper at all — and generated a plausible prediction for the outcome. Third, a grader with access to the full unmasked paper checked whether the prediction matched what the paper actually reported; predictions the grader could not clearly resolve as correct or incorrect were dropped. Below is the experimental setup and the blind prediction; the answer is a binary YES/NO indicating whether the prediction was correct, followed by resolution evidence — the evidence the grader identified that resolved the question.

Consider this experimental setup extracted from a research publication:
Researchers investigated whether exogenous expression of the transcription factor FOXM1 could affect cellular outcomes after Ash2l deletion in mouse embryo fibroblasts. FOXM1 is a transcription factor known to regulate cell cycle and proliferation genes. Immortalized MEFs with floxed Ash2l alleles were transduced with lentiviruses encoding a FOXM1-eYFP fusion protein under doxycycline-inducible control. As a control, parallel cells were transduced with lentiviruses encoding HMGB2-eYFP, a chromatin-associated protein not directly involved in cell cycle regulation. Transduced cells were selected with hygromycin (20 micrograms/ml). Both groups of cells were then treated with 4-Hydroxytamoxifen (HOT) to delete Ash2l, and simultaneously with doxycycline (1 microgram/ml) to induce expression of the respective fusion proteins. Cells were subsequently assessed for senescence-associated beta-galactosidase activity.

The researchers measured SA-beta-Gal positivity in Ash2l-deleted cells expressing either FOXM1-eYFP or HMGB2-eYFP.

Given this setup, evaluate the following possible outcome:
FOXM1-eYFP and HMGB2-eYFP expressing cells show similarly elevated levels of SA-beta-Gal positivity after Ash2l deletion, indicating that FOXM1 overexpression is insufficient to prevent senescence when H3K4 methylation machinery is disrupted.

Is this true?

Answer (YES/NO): NO